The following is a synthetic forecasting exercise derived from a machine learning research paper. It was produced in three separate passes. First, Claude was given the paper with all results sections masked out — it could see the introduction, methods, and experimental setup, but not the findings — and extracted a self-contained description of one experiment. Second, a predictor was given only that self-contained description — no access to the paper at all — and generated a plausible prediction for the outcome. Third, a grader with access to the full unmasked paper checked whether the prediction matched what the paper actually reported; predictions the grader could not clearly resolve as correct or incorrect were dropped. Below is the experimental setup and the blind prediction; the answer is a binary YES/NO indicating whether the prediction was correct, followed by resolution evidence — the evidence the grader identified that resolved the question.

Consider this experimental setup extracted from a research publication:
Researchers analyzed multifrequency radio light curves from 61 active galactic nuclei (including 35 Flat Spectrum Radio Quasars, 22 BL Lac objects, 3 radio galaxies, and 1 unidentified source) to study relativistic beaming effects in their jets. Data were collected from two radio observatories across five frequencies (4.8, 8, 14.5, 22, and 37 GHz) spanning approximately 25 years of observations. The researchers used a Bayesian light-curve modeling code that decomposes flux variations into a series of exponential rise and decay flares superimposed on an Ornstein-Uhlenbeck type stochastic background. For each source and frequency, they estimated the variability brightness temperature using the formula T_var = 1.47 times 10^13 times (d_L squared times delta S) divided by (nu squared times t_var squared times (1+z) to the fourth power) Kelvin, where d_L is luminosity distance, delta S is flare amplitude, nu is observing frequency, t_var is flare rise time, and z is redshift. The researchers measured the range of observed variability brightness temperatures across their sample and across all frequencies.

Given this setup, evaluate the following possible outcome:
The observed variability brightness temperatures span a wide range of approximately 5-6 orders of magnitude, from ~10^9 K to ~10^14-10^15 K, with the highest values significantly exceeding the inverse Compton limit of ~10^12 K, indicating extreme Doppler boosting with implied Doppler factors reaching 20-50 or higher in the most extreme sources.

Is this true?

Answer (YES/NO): NO